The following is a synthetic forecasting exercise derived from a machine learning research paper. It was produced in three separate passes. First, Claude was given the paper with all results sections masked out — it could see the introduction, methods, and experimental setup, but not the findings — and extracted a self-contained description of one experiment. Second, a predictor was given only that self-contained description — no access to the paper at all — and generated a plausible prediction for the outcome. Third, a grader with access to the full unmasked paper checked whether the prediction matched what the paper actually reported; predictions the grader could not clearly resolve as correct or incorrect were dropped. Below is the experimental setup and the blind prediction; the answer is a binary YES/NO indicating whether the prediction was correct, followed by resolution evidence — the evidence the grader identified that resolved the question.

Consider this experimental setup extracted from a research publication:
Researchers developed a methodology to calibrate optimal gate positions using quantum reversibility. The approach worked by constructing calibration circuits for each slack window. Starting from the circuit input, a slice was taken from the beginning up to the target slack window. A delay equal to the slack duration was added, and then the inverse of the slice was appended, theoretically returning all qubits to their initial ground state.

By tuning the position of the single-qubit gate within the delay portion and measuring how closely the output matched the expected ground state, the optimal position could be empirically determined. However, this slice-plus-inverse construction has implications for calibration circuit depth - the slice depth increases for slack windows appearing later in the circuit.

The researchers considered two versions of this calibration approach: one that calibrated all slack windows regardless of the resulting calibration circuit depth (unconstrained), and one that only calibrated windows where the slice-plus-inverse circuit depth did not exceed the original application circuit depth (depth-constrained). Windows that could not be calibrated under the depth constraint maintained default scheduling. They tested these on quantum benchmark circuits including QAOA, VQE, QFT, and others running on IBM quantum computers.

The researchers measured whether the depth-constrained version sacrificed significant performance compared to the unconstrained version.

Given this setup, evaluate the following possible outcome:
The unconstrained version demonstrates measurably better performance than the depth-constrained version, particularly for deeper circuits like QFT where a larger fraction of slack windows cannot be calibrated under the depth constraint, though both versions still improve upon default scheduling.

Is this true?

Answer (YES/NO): NO